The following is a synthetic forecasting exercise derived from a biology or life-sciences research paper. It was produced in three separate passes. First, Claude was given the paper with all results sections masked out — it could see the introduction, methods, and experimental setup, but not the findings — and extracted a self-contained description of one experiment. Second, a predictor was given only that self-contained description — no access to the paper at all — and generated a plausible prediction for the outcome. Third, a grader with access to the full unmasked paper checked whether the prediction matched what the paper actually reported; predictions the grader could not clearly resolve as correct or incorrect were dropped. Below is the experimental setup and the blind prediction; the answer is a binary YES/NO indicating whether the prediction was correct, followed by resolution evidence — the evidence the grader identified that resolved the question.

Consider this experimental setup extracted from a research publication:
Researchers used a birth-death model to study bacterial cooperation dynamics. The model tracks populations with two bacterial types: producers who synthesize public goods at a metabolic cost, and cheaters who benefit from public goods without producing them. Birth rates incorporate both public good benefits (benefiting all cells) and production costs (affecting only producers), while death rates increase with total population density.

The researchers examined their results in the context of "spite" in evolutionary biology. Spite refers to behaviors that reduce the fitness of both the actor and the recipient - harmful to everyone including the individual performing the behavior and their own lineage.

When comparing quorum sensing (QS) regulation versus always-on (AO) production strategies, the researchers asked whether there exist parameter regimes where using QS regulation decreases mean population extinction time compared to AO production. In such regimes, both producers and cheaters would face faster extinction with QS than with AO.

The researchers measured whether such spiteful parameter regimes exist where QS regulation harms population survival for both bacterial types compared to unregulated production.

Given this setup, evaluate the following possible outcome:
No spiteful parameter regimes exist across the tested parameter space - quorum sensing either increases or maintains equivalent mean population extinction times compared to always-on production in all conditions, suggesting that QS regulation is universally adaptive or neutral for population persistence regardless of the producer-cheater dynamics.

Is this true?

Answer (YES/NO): NO